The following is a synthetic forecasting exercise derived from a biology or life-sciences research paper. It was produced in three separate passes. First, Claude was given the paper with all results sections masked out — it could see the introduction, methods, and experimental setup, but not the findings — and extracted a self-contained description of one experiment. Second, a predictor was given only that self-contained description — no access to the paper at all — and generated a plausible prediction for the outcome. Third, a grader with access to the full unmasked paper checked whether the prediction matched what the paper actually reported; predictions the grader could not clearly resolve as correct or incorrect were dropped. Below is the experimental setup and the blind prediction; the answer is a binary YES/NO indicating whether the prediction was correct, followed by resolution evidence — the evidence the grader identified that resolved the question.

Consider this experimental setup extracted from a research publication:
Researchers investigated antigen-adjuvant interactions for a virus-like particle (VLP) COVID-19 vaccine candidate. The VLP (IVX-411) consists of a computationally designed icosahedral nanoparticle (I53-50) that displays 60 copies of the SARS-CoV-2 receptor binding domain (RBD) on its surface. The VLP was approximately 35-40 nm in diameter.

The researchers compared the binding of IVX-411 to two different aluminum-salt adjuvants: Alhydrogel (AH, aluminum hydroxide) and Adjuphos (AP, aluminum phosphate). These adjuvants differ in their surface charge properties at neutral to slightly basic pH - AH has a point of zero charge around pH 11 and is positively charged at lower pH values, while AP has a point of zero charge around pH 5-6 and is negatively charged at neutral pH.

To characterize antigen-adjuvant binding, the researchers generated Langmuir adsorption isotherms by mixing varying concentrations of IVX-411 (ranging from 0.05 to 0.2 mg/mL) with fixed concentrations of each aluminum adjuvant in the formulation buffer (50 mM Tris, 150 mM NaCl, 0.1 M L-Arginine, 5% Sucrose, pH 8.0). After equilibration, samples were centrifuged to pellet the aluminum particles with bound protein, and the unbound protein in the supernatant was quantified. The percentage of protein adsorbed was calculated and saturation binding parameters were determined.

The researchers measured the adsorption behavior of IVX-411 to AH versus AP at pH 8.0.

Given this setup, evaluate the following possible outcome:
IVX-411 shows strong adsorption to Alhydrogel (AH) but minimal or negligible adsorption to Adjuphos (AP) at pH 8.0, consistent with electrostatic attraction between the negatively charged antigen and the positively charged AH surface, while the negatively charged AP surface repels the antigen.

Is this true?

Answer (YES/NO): NO